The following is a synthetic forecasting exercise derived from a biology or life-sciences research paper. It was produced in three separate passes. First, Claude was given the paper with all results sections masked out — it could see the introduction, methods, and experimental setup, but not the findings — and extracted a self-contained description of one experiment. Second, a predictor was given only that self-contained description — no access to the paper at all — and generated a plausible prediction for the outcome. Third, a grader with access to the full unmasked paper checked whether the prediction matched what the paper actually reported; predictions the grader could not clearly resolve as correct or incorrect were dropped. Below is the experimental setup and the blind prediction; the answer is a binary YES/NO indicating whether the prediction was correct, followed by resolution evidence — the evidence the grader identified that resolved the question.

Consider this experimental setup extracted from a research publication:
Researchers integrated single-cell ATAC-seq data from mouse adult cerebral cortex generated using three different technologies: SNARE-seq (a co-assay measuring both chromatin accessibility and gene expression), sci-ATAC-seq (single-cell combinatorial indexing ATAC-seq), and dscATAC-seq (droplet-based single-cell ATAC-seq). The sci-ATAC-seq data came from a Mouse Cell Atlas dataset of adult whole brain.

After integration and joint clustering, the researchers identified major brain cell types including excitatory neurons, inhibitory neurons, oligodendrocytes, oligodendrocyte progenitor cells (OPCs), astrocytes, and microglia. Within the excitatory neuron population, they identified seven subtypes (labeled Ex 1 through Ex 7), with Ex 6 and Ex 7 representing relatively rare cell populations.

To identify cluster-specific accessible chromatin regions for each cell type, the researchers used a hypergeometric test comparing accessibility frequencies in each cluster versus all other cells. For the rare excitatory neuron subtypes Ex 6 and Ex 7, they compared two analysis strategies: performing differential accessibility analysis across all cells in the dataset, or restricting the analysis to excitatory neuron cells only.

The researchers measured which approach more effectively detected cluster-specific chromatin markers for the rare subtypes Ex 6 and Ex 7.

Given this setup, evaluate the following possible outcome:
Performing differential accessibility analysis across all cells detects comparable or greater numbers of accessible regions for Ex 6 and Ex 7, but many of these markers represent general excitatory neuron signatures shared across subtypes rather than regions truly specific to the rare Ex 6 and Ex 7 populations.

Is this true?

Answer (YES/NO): NO